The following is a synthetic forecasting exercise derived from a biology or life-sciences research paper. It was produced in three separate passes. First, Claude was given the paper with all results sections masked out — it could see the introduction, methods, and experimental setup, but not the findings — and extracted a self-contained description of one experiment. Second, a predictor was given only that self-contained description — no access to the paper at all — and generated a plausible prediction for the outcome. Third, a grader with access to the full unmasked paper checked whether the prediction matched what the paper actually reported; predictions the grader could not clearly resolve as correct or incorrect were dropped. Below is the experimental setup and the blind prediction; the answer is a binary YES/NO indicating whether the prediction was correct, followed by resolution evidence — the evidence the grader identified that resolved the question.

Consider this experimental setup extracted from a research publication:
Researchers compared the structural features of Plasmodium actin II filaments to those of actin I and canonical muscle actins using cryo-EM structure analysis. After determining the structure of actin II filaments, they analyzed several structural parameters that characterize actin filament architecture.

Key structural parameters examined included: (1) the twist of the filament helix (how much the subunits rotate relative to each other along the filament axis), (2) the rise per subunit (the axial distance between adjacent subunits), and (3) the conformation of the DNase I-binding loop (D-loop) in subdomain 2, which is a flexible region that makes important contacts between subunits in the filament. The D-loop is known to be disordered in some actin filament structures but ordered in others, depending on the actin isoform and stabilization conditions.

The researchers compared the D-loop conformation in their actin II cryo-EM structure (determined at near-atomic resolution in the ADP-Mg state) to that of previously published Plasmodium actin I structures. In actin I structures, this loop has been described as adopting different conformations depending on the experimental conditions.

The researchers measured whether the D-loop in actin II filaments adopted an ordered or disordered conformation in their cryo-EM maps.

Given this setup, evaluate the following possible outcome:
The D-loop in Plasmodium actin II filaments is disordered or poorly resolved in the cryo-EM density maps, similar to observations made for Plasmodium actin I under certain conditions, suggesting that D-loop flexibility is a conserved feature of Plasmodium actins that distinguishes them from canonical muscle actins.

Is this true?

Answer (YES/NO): NO